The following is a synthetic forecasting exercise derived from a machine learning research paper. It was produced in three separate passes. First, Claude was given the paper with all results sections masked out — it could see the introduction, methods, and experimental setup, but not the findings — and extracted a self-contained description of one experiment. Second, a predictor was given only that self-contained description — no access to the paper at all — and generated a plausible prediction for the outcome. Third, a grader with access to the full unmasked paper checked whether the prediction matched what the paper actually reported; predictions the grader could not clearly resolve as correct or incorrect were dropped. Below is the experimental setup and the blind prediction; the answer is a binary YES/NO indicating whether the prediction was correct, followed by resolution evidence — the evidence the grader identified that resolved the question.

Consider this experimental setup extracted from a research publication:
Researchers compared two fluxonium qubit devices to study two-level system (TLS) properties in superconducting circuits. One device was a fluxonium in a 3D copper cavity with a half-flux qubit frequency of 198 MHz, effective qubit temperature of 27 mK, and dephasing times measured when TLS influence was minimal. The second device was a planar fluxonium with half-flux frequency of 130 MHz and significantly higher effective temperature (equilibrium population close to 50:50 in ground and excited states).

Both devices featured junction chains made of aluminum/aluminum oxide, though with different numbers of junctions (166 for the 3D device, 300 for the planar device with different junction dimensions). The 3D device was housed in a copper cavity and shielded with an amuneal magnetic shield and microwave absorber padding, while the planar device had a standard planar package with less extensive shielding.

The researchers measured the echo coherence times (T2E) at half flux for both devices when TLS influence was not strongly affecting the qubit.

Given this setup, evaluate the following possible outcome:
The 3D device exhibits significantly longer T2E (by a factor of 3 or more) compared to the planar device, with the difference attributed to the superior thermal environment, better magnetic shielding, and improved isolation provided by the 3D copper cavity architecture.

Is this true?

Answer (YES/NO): NO